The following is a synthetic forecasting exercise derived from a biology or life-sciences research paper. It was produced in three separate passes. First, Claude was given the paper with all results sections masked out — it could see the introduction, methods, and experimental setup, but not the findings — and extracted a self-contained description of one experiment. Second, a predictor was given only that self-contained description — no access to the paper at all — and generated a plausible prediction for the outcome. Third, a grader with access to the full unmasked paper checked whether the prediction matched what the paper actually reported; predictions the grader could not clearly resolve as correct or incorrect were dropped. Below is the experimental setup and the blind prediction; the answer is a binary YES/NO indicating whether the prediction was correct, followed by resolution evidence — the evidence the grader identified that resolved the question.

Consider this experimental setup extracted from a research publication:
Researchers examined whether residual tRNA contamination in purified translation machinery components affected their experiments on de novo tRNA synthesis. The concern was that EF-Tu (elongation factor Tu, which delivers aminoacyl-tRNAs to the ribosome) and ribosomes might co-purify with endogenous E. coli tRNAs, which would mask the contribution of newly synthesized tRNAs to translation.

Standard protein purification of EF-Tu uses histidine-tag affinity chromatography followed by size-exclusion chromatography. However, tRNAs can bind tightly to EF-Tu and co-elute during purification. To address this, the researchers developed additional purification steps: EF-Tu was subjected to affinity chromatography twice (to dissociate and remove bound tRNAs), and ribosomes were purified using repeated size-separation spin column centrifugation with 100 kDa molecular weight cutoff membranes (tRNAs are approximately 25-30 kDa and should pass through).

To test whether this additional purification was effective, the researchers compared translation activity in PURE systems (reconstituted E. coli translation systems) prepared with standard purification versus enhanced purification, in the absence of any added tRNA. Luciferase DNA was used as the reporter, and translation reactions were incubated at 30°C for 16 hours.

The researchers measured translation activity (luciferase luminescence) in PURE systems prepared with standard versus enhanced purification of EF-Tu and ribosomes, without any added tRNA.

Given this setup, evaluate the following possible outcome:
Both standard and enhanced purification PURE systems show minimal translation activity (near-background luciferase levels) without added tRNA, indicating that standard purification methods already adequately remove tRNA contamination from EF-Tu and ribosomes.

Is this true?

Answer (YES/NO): NO